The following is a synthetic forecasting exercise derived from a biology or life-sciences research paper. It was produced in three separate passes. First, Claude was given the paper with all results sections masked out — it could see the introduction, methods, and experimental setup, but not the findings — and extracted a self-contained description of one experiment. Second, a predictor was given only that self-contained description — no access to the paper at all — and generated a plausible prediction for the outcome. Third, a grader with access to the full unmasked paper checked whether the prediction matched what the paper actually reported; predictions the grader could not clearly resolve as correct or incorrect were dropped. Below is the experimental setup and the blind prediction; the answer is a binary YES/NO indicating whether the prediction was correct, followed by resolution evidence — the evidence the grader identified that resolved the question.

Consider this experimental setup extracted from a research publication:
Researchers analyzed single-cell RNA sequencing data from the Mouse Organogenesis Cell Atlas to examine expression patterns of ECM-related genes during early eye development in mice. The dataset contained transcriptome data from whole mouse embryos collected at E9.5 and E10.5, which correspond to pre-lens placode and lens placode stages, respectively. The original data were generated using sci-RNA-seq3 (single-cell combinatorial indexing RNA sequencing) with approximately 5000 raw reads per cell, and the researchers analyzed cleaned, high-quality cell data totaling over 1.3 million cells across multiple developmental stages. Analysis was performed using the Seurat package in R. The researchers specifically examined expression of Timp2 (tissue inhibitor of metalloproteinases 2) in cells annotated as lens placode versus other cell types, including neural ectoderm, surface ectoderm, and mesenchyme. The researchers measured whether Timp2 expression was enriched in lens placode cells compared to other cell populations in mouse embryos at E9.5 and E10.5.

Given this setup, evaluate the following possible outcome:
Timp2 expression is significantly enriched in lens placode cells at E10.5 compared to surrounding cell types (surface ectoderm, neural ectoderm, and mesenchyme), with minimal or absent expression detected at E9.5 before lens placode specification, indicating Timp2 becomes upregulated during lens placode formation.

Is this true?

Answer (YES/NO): NO